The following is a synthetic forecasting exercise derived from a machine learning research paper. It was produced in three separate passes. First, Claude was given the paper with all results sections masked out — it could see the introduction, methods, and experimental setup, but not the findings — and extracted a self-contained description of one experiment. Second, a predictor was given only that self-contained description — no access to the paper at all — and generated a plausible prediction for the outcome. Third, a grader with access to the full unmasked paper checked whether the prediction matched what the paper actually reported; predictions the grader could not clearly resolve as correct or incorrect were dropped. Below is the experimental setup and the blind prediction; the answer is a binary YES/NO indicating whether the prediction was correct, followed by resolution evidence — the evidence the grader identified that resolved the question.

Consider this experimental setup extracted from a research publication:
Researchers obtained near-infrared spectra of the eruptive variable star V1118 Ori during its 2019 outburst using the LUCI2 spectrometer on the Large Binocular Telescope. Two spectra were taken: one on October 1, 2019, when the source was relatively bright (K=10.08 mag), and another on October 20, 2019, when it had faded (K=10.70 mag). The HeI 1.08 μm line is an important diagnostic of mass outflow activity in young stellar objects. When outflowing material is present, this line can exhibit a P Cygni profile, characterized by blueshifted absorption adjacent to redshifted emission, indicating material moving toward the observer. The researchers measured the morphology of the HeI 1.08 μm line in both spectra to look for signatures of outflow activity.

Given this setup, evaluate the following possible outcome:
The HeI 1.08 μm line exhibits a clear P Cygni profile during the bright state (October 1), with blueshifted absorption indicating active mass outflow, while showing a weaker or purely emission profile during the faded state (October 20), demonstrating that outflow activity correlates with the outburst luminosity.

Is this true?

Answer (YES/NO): NO